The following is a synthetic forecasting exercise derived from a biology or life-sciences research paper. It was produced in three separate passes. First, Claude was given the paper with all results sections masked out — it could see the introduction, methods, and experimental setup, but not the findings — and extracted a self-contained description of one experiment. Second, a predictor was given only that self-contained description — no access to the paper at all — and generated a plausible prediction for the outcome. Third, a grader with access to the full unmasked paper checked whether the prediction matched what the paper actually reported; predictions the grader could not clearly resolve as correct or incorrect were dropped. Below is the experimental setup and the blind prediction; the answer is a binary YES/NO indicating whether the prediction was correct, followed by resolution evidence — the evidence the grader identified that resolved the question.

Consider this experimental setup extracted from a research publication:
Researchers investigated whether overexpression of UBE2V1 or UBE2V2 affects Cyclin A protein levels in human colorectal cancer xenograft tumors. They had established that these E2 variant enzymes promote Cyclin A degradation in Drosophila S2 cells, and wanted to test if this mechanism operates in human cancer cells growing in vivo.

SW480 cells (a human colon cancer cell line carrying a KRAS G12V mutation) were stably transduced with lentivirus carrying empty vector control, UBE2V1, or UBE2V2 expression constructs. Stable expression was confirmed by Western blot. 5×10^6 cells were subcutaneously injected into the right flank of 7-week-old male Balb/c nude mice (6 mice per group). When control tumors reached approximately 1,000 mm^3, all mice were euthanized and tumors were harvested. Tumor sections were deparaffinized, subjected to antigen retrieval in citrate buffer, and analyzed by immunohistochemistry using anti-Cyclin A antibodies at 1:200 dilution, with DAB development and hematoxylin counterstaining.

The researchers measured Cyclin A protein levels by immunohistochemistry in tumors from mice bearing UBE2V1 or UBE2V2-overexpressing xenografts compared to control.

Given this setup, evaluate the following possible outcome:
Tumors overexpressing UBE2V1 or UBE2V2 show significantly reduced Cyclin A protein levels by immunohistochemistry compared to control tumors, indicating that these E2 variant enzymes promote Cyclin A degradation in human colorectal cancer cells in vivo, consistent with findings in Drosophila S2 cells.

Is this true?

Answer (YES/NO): YES